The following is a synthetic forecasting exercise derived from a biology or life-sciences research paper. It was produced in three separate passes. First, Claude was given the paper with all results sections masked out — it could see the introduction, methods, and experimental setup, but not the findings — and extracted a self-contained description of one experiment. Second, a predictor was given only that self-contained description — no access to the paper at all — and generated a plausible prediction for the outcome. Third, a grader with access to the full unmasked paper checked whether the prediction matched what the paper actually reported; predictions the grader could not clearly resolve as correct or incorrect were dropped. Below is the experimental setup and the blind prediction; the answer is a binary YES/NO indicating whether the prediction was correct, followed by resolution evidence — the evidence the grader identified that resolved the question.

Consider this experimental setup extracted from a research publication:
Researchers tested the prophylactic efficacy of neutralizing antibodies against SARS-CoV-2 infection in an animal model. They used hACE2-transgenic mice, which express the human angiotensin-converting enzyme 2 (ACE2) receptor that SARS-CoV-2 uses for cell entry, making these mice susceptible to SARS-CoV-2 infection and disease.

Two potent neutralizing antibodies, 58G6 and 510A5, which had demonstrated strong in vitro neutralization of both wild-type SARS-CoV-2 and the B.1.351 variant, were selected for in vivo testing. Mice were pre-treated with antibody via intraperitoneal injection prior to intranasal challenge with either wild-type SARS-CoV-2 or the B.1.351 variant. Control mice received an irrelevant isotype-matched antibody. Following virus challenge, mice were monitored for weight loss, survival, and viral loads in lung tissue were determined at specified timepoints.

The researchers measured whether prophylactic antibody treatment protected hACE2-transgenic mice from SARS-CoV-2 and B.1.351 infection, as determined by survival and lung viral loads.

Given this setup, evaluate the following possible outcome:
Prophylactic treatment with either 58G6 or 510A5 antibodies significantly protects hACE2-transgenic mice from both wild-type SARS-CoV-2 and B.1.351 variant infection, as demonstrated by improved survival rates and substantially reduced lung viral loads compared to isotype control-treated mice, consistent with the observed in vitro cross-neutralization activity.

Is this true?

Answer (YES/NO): YES